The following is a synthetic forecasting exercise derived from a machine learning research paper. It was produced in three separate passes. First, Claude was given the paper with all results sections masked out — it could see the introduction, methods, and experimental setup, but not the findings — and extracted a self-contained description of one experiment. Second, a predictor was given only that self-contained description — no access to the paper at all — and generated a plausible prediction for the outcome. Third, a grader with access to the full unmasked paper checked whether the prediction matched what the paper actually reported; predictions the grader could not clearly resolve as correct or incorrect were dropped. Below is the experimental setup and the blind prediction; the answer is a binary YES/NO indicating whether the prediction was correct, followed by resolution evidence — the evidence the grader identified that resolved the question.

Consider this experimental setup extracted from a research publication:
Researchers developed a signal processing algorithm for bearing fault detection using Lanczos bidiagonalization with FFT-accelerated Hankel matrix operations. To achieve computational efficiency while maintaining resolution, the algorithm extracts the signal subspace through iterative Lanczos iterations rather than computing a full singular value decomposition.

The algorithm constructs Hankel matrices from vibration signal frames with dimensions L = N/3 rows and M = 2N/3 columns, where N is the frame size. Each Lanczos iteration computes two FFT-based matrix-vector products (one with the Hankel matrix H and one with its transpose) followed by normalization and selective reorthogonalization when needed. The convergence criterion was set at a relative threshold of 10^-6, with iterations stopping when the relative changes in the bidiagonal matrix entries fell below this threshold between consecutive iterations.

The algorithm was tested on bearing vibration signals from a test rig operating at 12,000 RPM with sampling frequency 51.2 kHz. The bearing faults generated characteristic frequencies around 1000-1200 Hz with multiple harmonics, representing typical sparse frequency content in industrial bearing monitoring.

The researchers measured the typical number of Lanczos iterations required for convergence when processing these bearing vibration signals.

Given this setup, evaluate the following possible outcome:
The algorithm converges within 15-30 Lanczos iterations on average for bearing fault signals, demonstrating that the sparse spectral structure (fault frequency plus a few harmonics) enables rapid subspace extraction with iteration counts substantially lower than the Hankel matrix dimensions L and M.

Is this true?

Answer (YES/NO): NO